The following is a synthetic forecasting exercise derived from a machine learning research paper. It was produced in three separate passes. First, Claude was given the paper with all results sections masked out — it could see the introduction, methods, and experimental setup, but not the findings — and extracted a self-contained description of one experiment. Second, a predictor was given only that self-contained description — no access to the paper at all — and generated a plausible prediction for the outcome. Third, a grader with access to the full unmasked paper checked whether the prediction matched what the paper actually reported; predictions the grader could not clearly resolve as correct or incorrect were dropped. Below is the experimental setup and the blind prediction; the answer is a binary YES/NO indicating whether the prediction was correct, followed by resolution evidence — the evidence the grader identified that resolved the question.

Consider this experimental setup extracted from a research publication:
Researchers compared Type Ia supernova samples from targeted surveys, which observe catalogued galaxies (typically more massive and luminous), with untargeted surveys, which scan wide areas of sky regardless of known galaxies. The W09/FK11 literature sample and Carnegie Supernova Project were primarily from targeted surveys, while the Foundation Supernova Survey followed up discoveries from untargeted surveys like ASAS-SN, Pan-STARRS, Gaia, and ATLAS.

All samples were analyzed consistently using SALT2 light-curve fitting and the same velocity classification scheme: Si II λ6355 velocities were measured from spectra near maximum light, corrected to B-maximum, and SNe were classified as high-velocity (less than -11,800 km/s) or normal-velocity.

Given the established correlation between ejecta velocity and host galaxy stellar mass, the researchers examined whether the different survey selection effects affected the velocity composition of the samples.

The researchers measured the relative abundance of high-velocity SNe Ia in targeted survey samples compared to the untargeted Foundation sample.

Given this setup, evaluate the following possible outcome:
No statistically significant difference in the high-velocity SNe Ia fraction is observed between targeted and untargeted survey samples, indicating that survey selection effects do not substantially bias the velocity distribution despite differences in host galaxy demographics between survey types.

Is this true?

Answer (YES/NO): NO